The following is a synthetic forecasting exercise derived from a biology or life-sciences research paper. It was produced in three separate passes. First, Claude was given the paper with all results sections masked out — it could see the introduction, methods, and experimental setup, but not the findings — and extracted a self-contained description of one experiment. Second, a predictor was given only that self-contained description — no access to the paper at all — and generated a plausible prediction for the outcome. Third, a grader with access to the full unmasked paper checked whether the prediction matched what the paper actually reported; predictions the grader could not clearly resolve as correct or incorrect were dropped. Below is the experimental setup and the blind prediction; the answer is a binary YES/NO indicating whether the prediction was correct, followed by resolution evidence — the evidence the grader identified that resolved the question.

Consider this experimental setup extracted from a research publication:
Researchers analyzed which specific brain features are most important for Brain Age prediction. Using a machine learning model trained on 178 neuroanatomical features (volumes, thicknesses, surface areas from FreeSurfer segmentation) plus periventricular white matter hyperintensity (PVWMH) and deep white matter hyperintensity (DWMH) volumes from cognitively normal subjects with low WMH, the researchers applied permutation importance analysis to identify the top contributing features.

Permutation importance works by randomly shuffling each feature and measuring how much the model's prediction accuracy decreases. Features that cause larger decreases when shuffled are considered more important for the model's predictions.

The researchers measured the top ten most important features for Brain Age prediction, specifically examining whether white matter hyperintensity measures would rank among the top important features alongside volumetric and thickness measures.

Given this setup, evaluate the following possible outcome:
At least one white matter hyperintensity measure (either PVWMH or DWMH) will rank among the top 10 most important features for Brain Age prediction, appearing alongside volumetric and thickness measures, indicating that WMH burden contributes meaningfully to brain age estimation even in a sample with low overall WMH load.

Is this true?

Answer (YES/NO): NO